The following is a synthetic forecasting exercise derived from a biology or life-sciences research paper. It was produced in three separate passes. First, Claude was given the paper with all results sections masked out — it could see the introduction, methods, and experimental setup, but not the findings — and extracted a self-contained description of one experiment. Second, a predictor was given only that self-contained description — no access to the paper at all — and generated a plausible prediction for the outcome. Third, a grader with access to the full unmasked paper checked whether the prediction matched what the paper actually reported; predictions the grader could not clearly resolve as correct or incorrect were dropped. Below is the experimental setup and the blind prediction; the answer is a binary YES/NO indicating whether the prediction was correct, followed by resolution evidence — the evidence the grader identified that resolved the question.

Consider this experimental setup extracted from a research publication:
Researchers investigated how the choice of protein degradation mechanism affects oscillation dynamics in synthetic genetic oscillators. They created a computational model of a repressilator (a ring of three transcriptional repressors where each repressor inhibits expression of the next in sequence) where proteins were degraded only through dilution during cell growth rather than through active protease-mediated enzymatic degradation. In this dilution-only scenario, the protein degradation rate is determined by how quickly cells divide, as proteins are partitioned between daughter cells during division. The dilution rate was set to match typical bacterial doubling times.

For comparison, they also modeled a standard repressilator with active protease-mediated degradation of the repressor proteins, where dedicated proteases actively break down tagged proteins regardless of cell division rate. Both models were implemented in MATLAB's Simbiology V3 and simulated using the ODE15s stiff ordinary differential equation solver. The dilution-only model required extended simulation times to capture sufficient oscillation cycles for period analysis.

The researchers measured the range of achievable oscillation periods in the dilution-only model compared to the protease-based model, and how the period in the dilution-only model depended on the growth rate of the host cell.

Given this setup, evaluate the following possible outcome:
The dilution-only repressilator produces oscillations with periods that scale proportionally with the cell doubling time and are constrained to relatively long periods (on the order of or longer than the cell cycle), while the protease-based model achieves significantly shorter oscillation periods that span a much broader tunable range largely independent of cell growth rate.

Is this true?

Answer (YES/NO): YES